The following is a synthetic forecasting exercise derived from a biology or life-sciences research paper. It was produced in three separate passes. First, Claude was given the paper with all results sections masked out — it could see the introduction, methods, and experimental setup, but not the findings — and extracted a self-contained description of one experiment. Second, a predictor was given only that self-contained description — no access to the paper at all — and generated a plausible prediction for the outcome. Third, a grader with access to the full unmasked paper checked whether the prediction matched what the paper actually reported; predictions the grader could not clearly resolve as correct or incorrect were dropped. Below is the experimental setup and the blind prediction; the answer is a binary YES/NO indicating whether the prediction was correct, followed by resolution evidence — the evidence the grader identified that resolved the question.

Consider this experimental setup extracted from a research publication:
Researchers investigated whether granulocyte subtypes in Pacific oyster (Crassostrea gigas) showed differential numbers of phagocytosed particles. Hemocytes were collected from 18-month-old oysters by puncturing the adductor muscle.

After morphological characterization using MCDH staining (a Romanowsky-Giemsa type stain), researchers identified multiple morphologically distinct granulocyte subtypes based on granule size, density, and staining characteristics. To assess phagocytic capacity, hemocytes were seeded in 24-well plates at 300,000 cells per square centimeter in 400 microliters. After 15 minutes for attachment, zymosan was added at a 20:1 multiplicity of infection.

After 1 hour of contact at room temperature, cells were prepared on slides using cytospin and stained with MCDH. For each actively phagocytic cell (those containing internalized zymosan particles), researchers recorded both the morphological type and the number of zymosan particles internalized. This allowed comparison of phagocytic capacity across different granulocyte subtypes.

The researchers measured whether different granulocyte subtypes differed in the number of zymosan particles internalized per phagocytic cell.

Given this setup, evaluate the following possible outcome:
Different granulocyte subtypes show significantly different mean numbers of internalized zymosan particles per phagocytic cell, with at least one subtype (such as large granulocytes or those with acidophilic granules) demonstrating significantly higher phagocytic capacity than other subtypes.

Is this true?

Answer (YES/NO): NO